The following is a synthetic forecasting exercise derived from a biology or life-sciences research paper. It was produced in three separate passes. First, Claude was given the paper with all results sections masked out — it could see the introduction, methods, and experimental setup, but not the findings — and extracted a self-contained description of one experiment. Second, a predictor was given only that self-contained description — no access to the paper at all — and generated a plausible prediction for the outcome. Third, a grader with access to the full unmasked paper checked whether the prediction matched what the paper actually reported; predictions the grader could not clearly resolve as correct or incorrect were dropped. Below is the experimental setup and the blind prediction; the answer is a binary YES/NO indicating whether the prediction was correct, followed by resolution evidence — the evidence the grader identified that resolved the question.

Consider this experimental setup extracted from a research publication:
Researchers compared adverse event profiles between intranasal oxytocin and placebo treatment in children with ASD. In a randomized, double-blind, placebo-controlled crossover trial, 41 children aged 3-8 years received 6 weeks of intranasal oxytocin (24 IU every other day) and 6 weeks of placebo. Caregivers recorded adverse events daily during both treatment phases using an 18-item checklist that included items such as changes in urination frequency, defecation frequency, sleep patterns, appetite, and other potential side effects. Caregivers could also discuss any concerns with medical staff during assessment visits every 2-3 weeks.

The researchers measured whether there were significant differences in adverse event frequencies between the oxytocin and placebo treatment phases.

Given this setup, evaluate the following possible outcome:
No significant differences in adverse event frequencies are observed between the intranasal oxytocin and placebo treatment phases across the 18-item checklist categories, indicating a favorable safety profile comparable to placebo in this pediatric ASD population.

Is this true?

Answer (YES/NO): NO